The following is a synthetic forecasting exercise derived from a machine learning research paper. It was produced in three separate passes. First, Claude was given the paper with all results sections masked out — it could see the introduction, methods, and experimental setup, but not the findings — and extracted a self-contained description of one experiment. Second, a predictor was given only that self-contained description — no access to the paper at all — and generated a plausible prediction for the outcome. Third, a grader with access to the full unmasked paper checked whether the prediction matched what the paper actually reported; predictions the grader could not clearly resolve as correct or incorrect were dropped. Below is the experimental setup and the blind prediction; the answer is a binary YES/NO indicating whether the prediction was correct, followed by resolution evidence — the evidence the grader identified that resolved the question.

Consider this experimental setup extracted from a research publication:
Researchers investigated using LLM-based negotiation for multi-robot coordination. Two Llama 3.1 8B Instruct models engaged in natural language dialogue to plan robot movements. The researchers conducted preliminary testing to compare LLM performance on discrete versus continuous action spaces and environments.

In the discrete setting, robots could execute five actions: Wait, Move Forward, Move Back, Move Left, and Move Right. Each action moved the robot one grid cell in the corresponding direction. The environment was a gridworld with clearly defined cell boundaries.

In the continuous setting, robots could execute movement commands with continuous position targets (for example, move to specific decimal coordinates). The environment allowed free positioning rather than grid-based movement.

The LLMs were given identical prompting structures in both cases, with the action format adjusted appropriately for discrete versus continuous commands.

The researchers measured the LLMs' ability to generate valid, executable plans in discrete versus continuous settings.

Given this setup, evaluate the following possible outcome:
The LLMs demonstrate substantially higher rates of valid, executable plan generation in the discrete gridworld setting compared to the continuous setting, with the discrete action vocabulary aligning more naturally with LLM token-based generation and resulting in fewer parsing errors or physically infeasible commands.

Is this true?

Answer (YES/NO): NO